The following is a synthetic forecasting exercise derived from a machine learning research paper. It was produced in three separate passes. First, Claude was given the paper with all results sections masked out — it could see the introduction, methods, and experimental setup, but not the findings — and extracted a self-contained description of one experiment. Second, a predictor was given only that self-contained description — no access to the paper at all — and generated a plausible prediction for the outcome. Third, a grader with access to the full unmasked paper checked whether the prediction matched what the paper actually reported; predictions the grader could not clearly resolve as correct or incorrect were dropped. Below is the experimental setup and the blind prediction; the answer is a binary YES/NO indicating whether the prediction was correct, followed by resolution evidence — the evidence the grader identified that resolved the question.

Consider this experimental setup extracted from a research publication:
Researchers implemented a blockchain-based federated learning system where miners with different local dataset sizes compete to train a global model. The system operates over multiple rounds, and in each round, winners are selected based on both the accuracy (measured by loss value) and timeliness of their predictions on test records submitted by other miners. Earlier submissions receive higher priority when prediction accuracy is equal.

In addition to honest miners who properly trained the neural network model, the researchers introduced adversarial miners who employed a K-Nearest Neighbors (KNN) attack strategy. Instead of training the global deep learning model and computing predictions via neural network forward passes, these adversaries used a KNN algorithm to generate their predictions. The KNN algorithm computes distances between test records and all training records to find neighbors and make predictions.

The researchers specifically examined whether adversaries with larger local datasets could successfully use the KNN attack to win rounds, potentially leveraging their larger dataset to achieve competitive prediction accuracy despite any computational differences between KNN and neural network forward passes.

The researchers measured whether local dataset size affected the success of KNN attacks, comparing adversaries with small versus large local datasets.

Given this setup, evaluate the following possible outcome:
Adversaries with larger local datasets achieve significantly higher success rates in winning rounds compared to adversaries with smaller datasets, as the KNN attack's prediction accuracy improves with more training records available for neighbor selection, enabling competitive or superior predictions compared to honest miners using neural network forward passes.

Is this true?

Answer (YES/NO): NO